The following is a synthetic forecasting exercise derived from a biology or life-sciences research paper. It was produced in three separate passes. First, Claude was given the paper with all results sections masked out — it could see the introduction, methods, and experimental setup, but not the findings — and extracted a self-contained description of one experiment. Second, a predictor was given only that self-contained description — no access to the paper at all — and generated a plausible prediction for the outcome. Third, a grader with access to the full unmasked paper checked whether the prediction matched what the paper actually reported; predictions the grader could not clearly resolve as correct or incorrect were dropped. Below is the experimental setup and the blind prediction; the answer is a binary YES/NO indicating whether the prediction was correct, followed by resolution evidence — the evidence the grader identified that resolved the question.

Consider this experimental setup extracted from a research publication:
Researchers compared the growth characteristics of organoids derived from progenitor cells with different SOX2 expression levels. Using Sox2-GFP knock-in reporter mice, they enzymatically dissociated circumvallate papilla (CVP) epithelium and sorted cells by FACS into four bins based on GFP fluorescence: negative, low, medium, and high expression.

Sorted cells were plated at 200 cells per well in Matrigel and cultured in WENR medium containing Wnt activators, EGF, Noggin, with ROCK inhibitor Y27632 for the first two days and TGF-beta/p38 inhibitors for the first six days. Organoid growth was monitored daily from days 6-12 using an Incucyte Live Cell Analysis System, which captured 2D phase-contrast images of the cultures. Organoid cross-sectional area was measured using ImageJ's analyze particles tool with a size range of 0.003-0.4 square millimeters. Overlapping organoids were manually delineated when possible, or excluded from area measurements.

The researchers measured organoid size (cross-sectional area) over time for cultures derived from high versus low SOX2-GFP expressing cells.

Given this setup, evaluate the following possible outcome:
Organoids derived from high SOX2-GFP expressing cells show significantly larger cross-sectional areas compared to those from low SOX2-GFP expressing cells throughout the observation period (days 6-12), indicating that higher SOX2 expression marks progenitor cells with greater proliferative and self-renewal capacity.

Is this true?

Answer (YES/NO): NO